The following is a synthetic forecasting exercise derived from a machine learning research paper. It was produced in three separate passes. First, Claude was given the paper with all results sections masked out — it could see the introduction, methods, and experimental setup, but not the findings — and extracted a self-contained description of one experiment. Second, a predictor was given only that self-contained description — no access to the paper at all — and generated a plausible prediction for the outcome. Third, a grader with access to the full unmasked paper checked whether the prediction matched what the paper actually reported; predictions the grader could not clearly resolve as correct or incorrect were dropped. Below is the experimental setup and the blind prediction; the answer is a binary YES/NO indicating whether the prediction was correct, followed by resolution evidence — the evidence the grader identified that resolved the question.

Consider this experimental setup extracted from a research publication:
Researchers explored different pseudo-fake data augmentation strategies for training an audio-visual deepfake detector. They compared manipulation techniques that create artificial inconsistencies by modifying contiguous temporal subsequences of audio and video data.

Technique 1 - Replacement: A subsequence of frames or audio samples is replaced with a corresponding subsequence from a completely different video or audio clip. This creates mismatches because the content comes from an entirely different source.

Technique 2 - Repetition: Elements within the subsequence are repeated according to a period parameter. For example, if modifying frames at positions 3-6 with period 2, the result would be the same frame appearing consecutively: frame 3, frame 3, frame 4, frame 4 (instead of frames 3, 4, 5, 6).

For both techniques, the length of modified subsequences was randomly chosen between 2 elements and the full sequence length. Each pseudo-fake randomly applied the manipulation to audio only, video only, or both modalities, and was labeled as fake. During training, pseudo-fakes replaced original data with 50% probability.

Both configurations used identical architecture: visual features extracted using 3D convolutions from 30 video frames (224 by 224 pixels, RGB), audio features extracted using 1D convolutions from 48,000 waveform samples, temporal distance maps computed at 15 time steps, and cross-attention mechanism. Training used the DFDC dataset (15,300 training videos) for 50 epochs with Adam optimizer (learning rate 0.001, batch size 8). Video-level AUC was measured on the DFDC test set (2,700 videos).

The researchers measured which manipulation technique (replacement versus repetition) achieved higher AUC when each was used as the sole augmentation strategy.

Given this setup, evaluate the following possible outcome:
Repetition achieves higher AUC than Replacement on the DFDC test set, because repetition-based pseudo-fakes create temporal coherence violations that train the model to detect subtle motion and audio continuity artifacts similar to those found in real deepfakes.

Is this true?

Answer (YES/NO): YES